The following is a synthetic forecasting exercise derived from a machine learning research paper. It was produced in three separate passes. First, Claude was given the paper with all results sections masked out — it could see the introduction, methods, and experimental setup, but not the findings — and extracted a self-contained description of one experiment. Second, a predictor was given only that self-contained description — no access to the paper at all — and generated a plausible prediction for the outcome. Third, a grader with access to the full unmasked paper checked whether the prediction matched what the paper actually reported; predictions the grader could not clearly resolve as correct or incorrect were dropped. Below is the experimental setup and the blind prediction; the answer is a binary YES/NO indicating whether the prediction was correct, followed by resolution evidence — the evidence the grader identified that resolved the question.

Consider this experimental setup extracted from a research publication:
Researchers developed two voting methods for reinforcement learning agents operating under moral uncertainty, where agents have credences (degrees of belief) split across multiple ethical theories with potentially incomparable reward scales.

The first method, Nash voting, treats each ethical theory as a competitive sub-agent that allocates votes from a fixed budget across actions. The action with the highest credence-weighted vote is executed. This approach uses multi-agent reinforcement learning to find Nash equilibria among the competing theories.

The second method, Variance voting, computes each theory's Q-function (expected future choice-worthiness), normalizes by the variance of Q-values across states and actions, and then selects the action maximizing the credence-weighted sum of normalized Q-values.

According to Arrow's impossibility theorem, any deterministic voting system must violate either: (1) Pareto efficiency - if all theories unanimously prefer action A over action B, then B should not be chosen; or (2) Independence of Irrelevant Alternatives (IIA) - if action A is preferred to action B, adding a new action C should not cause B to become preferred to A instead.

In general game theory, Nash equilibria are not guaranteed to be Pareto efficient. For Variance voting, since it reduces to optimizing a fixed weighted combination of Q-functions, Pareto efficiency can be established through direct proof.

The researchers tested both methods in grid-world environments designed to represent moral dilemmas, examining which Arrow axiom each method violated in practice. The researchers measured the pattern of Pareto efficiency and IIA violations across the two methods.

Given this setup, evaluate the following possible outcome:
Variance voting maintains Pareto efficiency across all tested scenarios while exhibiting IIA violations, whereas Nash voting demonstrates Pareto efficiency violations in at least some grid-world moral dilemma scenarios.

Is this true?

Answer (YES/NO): NO